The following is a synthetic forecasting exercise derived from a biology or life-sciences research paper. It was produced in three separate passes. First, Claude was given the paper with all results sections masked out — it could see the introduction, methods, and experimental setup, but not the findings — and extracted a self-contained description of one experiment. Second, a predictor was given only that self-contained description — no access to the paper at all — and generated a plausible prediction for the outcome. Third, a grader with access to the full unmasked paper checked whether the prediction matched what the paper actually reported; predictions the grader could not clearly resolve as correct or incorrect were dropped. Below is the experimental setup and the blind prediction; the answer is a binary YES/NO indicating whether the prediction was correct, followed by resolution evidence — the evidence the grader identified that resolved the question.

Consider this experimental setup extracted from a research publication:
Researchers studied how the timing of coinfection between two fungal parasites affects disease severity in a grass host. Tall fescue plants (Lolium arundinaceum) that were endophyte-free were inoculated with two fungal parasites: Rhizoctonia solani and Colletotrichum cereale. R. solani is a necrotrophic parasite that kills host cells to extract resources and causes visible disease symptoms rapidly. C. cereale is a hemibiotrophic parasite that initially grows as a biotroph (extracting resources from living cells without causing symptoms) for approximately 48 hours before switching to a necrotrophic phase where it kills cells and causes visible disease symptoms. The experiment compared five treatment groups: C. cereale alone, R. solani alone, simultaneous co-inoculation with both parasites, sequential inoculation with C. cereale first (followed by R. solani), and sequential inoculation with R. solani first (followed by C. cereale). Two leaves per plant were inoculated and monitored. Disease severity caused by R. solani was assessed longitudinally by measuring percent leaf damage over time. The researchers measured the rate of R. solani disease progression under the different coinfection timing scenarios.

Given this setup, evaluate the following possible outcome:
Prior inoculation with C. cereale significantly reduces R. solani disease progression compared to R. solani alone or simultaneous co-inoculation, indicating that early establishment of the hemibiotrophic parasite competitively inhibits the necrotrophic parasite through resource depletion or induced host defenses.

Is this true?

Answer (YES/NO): NO